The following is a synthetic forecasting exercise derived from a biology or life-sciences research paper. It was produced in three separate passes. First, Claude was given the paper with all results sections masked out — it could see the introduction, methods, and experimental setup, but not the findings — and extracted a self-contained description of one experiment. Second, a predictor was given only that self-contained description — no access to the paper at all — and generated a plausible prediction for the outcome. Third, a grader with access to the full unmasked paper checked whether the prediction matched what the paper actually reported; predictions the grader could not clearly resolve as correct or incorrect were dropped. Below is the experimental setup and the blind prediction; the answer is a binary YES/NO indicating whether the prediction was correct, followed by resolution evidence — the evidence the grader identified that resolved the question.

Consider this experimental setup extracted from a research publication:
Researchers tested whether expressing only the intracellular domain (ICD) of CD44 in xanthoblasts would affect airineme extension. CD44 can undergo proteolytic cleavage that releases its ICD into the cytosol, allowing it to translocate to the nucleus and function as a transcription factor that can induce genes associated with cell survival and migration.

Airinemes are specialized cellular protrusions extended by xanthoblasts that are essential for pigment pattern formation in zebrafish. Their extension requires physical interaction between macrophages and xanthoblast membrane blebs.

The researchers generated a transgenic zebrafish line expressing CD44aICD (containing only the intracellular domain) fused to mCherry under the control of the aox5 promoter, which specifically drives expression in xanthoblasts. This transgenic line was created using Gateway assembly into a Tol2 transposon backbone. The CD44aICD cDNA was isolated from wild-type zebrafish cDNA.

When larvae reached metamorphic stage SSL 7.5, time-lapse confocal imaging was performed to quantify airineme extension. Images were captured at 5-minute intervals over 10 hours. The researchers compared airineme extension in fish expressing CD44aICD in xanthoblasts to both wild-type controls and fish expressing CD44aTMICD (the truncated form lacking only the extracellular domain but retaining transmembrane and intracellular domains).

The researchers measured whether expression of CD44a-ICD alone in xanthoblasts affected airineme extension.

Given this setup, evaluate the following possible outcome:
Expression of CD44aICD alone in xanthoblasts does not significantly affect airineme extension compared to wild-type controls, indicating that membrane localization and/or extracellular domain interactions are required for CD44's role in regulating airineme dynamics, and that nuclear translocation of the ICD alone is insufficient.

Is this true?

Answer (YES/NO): YES